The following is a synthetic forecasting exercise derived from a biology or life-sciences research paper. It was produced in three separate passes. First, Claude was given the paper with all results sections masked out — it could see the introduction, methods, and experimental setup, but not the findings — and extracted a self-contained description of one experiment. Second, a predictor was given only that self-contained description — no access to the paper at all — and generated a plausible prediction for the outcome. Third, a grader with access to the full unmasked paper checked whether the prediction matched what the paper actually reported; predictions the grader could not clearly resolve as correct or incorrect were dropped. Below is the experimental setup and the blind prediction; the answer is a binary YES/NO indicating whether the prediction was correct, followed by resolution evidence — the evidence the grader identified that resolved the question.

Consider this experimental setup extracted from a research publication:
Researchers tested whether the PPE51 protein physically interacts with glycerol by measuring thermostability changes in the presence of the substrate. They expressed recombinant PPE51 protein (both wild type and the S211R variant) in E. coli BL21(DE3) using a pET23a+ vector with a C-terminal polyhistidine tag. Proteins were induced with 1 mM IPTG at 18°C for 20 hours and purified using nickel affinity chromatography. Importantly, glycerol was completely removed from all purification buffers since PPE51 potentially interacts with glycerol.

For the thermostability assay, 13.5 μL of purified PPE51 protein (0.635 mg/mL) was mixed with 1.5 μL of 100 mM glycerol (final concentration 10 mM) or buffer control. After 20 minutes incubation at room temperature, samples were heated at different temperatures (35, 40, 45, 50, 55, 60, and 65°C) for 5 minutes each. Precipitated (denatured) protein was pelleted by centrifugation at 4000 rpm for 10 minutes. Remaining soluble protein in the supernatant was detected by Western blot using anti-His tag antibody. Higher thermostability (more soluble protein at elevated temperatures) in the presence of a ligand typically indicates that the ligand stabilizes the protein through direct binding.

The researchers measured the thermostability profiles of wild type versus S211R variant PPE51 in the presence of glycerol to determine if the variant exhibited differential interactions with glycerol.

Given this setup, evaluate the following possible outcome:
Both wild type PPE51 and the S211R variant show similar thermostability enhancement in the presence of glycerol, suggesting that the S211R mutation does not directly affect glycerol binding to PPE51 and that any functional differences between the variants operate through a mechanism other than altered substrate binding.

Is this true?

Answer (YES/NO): NO